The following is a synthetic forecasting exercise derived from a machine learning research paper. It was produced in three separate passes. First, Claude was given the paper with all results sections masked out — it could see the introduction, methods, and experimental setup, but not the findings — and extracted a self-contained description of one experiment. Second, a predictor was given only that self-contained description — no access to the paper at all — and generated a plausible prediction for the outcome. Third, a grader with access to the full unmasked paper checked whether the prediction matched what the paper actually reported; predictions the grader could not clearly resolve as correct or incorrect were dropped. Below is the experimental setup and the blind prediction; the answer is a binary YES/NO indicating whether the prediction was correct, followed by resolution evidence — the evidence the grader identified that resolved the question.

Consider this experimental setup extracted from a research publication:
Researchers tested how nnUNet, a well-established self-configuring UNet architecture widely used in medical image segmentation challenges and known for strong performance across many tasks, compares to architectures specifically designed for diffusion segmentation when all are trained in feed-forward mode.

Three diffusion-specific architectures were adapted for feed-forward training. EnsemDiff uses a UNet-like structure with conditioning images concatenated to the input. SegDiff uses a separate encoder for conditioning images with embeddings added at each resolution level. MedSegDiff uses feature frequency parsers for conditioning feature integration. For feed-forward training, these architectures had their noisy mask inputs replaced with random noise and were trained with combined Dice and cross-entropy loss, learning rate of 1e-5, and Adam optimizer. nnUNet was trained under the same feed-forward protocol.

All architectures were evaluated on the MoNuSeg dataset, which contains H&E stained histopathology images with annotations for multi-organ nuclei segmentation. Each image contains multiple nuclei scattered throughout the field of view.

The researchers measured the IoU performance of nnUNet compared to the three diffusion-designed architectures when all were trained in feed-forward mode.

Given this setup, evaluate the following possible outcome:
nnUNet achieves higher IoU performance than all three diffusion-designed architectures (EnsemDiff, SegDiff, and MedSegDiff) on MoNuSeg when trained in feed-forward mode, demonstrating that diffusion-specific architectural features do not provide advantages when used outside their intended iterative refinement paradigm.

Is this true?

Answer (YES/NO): YES